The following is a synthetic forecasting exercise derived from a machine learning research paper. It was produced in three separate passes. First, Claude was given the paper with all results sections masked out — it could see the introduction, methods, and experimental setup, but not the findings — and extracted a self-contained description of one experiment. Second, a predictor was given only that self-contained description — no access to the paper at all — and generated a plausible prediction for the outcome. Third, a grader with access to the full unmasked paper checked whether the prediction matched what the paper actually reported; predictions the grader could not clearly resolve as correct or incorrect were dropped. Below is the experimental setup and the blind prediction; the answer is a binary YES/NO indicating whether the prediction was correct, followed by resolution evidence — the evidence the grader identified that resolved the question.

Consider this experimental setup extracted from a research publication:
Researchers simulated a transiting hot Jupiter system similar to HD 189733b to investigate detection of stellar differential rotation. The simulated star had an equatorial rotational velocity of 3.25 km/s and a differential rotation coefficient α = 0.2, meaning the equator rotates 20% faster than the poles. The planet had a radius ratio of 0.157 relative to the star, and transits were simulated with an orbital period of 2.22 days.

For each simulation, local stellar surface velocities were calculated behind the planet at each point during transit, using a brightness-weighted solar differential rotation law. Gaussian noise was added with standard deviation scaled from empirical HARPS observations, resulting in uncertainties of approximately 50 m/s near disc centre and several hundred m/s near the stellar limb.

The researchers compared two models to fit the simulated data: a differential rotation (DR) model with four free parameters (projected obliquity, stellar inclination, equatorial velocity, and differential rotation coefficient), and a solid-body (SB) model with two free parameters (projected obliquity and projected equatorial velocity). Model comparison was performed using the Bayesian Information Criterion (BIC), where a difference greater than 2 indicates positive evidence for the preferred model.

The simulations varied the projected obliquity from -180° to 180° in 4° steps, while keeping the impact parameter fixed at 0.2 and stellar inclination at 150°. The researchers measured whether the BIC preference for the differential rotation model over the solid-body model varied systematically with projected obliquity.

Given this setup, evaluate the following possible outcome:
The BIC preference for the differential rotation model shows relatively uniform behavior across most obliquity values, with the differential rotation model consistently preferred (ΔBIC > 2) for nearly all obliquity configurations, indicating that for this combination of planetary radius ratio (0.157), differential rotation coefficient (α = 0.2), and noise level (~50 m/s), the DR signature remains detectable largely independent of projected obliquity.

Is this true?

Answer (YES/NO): NO